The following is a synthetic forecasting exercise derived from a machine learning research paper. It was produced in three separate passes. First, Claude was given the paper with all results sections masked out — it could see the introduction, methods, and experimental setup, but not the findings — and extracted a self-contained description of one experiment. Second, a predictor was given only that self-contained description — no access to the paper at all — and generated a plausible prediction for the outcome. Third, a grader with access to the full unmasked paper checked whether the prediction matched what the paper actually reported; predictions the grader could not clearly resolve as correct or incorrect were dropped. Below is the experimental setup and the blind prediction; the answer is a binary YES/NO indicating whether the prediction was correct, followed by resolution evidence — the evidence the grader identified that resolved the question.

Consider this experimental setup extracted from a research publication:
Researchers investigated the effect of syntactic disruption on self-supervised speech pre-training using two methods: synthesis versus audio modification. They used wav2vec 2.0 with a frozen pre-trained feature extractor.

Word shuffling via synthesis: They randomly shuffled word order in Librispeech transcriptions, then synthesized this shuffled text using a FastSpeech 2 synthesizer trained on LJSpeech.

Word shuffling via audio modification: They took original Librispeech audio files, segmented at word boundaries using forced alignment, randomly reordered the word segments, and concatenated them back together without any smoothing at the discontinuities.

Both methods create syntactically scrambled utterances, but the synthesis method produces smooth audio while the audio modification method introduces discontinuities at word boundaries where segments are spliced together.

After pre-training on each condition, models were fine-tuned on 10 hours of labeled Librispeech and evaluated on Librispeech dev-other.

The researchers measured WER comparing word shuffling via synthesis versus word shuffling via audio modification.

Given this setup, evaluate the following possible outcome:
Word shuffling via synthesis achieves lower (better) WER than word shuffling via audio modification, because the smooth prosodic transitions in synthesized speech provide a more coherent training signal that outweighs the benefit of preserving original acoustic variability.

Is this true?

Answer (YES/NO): YES